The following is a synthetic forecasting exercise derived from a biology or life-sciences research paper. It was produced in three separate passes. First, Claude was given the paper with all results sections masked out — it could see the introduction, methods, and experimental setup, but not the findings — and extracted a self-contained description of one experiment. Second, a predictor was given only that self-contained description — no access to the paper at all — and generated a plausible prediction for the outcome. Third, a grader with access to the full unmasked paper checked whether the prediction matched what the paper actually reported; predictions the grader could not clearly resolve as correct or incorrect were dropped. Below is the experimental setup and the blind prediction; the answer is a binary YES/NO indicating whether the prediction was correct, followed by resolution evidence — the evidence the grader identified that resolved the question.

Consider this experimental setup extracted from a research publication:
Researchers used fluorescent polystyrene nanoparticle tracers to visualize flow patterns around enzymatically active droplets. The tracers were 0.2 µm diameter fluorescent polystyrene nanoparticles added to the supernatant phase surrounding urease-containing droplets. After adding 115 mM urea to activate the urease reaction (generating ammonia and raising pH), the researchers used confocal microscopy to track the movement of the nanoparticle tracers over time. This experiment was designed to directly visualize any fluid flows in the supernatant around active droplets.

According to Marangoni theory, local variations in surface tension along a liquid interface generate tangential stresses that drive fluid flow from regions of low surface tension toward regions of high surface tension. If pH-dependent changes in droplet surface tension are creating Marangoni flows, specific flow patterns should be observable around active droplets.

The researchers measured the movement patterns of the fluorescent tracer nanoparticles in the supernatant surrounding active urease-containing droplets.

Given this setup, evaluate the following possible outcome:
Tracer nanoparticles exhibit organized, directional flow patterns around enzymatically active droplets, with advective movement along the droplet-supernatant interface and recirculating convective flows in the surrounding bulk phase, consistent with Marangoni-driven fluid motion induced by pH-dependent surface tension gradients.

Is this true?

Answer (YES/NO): NO